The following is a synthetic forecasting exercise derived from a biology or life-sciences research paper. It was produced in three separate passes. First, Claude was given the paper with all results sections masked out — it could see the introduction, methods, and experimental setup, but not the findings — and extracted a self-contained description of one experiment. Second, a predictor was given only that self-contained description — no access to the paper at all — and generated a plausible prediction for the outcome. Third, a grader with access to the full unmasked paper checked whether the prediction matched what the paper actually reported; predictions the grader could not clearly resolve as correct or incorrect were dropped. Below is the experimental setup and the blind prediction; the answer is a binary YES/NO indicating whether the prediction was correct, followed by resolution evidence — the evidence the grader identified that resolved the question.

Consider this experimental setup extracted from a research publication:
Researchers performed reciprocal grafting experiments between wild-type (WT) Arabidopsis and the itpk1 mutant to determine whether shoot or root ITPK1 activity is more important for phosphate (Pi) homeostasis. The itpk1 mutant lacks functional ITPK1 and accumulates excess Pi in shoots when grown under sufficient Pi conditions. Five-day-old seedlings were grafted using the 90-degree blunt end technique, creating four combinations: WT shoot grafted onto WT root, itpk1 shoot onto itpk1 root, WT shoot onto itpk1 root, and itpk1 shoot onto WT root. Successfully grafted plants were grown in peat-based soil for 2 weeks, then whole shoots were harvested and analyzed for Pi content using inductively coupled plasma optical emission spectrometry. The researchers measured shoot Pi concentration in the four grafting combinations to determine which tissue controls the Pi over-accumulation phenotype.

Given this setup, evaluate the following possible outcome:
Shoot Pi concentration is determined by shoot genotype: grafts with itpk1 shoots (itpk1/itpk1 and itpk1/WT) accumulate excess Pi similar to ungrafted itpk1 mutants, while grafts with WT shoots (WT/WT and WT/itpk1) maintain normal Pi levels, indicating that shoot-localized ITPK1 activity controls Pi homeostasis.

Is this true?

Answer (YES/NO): NO